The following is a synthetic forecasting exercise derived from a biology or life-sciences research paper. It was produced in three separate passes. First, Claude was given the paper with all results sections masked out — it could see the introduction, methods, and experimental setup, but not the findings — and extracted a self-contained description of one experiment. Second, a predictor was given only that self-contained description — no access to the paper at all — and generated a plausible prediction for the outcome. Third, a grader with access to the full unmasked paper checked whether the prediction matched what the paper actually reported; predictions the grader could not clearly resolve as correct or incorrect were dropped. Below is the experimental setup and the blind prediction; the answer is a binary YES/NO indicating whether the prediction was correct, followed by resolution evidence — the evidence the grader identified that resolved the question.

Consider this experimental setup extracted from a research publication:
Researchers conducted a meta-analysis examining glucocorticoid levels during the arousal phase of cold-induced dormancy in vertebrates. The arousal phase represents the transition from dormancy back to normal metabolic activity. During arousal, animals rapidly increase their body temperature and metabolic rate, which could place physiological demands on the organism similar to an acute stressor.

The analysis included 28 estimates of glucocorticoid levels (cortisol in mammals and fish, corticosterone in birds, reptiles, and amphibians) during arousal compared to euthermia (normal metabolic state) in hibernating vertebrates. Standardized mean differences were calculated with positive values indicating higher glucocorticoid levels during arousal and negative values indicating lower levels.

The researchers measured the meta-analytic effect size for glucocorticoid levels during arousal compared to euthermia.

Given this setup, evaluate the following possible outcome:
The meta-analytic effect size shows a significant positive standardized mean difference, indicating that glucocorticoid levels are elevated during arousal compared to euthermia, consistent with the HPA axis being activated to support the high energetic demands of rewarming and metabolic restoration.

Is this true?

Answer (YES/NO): NO